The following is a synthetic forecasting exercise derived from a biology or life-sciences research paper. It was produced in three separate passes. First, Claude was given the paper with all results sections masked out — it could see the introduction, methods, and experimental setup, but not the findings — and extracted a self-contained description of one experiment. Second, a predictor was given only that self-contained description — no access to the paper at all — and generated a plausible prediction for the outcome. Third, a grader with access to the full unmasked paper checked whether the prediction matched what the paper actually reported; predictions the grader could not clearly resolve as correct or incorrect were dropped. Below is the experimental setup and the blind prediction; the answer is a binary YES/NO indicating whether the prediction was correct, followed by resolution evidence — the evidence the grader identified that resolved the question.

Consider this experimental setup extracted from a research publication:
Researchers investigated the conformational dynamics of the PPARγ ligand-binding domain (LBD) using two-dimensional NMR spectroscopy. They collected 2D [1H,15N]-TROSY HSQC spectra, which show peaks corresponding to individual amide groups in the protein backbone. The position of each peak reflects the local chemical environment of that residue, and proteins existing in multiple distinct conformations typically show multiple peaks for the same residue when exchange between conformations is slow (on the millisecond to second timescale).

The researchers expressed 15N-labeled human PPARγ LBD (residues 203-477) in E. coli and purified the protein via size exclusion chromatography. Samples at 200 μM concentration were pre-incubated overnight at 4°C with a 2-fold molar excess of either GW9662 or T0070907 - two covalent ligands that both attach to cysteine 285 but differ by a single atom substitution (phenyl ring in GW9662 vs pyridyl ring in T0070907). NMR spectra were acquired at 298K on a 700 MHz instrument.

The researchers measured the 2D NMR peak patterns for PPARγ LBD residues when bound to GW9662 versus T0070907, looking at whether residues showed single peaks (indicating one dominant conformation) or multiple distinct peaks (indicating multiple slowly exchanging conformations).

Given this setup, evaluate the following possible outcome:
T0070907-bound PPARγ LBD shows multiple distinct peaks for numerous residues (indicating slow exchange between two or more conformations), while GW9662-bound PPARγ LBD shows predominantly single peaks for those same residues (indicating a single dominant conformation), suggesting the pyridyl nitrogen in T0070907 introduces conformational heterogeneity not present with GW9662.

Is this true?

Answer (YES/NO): YES